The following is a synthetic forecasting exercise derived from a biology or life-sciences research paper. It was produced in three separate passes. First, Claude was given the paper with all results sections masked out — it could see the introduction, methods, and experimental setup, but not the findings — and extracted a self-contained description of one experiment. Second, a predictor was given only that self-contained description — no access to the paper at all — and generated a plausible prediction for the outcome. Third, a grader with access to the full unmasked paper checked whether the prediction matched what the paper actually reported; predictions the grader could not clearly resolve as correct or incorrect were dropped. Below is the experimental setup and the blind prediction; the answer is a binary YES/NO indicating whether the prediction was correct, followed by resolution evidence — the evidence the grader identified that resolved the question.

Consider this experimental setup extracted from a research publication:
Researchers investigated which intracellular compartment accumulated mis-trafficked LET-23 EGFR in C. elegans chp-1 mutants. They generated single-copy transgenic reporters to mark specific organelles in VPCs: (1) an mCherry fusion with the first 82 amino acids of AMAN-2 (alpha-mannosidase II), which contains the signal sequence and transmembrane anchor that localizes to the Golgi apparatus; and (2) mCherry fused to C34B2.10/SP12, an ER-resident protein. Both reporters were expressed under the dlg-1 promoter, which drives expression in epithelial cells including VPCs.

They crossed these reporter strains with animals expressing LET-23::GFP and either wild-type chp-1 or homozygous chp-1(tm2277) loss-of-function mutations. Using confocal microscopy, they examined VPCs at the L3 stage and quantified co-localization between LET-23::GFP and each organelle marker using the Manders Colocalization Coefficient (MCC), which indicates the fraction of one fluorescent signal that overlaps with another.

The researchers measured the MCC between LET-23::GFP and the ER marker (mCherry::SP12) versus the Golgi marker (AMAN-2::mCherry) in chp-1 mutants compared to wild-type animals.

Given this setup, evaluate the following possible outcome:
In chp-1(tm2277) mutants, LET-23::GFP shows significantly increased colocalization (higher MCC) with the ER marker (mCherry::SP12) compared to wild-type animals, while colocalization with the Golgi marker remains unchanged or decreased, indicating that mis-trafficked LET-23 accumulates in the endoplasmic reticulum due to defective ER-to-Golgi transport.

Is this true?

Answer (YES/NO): NO